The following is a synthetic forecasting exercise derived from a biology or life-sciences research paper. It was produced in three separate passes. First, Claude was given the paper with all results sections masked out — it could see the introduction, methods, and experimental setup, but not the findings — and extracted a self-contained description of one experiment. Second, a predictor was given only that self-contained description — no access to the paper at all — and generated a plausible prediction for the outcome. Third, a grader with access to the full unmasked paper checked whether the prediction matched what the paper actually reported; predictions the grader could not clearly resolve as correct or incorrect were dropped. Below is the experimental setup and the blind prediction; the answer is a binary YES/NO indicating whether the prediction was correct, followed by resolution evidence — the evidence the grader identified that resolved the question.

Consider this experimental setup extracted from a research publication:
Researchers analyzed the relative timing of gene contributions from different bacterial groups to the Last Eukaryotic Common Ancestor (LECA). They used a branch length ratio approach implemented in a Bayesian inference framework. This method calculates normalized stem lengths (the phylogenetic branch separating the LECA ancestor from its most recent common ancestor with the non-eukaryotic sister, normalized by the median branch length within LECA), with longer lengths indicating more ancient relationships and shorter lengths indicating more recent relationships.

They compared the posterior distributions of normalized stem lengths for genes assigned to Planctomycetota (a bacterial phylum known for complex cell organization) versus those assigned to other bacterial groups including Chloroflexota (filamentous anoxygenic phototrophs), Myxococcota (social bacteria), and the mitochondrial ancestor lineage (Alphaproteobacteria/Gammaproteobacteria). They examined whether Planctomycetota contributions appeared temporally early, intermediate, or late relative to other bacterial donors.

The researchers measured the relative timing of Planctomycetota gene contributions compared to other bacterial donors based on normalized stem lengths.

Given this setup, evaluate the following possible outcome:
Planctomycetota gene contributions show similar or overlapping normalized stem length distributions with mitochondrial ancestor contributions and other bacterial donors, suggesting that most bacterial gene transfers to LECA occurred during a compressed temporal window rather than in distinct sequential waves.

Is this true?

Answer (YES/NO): NO